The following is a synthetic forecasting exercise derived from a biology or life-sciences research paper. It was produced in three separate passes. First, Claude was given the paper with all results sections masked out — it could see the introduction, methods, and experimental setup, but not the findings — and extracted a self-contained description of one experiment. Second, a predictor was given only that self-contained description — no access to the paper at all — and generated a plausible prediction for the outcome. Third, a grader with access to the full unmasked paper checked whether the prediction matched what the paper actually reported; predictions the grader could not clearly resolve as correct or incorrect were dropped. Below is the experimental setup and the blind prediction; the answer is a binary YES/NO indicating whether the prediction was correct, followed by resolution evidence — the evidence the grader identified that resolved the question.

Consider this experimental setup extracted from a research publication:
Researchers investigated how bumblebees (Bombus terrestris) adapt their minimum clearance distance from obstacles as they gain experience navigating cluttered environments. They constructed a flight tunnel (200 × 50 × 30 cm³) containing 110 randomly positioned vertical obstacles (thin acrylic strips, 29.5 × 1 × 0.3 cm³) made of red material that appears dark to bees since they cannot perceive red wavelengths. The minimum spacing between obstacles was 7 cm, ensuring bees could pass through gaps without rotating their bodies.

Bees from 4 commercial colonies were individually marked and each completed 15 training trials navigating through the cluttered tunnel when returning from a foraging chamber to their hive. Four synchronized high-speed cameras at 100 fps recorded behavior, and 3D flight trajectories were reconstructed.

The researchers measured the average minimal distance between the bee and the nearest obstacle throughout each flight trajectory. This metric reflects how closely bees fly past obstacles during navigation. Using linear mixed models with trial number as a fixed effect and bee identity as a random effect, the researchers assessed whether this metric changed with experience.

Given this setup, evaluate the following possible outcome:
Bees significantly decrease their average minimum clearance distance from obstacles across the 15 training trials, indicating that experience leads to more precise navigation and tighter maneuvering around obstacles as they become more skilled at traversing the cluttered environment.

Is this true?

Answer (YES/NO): NO